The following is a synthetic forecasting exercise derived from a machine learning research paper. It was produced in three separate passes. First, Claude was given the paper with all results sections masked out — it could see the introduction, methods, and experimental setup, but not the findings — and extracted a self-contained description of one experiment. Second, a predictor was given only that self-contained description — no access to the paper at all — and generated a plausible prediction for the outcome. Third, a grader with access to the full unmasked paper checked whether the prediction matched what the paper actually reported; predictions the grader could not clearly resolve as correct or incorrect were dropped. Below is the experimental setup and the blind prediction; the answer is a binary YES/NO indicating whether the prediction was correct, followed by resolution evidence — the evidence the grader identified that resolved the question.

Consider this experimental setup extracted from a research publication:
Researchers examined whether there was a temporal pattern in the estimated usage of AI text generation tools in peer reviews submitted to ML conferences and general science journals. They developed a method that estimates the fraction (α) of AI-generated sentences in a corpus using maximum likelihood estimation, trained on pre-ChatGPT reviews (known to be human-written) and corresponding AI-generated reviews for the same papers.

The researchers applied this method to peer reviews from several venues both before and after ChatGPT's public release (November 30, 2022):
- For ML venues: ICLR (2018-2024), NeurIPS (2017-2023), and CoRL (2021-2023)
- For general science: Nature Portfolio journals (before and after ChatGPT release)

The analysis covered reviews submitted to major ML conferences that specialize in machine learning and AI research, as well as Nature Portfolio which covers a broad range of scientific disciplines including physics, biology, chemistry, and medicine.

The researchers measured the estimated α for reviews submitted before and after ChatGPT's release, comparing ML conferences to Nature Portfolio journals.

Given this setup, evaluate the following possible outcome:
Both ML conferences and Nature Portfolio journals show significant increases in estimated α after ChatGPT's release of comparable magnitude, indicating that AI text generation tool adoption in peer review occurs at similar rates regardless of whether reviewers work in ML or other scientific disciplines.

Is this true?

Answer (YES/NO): NO